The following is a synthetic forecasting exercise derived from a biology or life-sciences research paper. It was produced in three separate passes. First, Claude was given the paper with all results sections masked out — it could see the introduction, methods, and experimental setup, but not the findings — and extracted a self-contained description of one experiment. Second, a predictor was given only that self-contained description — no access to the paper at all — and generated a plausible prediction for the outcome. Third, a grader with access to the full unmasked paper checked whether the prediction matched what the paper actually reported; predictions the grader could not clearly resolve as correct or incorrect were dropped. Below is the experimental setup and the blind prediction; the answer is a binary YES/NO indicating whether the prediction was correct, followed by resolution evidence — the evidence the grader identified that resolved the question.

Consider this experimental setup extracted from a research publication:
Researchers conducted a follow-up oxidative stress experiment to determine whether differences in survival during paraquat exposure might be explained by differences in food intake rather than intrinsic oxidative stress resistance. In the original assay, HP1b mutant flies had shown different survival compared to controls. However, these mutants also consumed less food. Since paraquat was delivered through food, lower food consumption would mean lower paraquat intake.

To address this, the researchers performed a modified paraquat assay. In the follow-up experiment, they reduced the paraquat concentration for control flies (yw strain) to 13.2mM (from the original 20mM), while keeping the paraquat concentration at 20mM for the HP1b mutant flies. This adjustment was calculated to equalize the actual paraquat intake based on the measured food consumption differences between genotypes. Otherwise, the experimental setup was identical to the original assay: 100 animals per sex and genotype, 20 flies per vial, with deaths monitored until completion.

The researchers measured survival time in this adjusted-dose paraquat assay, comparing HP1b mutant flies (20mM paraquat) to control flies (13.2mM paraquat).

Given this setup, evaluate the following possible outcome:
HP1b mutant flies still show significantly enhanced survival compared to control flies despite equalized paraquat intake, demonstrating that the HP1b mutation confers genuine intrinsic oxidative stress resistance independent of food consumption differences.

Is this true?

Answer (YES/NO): NO